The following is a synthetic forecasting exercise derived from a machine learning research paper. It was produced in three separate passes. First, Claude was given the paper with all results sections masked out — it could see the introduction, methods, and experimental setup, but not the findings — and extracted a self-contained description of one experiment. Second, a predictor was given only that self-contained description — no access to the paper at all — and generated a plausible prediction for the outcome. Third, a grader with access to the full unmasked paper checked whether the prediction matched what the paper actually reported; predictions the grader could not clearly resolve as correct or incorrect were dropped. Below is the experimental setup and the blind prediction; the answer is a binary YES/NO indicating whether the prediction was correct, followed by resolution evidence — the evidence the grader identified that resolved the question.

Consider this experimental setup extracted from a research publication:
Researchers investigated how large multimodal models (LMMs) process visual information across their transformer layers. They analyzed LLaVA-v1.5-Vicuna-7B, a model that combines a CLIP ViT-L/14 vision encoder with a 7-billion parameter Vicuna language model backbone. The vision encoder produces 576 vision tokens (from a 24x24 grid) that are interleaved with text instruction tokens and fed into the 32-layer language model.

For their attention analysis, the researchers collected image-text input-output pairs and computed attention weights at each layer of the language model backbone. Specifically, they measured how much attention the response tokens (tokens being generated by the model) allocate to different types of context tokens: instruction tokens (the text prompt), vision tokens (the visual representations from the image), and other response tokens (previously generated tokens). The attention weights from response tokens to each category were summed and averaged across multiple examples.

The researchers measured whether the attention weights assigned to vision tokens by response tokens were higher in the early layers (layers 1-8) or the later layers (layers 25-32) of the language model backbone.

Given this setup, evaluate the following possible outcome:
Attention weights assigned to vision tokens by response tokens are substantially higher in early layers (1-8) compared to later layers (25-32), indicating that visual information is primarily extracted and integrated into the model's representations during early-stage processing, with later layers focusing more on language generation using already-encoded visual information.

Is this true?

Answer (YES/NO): YES